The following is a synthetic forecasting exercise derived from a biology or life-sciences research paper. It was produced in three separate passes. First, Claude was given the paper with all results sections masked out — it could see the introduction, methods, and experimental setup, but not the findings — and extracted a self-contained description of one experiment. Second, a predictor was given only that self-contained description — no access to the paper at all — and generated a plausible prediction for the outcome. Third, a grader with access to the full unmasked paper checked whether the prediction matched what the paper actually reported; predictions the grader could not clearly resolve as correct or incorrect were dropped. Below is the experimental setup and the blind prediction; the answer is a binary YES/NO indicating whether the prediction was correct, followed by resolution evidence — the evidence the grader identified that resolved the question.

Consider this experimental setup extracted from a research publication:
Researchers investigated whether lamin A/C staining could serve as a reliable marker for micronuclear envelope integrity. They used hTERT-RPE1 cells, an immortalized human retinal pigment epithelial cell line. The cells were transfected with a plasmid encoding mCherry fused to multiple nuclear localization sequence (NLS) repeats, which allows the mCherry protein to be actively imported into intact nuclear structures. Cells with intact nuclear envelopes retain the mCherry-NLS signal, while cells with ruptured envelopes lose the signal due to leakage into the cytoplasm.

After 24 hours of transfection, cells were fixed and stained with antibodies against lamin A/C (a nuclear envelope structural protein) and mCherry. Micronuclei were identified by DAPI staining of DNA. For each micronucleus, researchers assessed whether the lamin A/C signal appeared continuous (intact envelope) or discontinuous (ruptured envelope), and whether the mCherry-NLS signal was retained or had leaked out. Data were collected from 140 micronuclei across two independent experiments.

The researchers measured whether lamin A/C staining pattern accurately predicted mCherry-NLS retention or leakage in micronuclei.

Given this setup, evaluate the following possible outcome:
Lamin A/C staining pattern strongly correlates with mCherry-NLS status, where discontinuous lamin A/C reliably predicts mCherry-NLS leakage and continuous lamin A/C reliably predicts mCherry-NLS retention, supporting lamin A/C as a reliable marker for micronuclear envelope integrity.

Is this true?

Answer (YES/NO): YES